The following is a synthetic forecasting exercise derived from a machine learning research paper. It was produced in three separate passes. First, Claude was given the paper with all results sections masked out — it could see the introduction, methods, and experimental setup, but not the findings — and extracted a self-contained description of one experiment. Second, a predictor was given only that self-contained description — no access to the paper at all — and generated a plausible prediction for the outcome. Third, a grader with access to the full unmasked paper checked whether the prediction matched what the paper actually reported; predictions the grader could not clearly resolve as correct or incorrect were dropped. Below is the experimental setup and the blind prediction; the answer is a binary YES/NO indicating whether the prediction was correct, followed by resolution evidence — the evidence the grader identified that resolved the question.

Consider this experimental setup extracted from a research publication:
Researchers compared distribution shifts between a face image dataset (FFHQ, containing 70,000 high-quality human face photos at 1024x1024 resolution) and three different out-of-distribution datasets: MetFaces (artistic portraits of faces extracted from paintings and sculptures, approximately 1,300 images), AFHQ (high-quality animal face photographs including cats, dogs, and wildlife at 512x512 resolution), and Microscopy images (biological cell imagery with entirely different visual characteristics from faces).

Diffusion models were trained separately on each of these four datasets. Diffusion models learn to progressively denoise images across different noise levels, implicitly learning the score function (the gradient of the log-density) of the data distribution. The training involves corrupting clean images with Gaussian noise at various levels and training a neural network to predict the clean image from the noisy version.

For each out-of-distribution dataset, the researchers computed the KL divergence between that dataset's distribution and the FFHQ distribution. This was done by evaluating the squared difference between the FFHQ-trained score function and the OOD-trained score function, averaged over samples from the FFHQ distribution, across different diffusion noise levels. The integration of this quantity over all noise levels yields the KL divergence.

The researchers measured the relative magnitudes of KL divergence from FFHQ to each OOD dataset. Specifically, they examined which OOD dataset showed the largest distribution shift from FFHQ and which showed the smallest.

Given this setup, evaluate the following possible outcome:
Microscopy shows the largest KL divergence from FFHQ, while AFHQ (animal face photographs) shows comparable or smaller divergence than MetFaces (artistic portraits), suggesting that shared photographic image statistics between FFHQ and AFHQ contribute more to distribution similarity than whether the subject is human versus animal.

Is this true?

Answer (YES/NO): NO